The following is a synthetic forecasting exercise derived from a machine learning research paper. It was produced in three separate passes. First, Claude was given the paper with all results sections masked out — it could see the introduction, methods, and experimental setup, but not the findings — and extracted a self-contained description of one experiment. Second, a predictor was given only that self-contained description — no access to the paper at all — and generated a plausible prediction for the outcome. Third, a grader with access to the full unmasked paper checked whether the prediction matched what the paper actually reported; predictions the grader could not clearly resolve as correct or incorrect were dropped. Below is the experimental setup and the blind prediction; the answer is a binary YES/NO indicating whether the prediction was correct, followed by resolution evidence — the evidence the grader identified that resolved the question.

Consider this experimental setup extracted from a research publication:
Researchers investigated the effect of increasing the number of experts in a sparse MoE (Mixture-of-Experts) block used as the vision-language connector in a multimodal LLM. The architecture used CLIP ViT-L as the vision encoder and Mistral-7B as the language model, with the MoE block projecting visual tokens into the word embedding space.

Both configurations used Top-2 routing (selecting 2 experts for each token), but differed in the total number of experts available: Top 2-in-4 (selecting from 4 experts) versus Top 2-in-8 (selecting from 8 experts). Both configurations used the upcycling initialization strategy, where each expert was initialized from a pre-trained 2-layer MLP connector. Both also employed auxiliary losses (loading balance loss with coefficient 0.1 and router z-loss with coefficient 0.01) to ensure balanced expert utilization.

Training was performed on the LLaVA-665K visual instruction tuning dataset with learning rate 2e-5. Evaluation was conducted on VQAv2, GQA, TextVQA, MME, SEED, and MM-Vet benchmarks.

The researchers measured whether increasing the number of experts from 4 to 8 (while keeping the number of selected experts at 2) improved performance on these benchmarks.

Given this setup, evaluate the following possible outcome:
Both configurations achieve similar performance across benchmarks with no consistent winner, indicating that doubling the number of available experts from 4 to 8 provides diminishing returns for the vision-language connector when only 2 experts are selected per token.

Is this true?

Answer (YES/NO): NO